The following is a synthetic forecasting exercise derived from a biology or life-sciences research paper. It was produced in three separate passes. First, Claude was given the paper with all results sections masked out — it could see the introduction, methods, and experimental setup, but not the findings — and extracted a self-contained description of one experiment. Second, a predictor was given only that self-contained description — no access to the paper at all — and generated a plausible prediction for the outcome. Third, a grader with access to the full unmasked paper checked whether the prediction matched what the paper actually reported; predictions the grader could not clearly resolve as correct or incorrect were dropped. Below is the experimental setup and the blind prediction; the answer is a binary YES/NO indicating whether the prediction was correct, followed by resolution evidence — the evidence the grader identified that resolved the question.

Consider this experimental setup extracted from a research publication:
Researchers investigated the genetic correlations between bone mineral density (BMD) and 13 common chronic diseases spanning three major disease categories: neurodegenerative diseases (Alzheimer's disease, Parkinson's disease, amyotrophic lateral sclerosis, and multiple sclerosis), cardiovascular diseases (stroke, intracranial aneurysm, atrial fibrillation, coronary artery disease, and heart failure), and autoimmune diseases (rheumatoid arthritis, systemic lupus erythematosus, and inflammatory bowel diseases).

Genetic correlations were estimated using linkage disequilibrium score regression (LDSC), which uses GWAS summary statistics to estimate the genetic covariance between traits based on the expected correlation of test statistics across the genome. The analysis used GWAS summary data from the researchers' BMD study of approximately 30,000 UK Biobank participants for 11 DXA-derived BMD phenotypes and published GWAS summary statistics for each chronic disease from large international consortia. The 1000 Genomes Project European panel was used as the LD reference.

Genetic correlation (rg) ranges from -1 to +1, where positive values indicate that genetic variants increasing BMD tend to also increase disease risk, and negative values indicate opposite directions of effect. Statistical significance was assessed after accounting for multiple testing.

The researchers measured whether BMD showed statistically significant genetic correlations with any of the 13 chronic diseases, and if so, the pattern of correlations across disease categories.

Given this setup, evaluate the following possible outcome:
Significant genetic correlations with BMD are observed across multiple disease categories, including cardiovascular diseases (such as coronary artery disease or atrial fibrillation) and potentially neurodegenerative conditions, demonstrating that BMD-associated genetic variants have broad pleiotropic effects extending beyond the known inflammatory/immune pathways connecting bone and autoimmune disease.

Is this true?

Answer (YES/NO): NO